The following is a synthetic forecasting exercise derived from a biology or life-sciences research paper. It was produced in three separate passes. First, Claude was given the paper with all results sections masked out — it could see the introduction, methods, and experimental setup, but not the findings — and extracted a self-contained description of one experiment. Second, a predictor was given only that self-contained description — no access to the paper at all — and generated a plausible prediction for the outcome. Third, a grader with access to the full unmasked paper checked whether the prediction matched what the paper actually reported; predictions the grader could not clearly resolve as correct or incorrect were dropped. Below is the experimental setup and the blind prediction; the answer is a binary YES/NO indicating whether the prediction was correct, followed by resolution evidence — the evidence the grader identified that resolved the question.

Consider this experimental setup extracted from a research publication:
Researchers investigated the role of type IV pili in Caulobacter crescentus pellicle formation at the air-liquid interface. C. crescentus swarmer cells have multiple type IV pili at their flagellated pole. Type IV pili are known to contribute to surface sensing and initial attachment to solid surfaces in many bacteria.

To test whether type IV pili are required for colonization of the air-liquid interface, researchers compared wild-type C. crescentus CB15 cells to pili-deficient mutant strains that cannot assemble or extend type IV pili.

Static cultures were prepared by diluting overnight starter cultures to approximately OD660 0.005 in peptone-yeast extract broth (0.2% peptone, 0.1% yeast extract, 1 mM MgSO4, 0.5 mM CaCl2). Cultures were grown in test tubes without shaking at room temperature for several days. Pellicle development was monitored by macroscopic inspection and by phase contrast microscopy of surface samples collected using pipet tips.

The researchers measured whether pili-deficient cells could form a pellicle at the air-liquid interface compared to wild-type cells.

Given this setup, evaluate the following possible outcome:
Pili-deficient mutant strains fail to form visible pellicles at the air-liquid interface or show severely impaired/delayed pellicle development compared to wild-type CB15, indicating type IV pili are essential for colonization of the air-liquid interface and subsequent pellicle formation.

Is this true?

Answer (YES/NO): NO